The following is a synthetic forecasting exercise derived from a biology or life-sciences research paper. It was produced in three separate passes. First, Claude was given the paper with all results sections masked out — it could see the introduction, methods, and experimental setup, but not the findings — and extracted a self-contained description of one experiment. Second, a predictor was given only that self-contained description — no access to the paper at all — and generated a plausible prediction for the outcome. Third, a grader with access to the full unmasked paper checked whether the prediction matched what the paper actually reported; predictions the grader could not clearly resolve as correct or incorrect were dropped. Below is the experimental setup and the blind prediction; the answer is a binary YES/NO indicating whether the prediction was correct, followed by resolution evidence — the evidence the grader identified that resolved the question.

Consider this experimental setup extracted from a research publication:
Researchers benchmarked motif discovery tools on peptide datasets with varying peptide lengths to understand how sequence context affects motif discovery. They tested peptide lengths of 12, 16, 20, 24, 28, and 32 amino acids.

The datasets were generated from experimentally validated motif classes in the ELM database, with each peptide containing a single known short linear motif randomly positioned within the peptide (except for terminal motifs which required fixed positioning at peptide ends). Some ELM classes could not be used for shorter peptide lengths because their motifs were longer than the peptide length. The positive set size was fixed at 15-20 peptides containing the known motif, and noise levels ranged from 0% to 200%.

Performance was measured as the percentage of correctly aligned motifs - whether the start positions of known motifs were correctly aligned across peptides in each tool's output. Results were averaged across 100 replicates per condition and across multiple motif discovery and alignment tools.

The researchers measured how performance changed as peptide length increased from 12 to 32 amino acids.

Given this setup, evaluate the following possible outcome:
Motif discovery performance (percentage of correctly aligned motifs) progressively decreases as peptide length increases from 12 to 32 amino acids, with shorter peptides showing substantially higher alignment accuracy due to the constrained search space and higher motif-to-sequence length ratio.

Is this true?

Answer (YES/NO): YES